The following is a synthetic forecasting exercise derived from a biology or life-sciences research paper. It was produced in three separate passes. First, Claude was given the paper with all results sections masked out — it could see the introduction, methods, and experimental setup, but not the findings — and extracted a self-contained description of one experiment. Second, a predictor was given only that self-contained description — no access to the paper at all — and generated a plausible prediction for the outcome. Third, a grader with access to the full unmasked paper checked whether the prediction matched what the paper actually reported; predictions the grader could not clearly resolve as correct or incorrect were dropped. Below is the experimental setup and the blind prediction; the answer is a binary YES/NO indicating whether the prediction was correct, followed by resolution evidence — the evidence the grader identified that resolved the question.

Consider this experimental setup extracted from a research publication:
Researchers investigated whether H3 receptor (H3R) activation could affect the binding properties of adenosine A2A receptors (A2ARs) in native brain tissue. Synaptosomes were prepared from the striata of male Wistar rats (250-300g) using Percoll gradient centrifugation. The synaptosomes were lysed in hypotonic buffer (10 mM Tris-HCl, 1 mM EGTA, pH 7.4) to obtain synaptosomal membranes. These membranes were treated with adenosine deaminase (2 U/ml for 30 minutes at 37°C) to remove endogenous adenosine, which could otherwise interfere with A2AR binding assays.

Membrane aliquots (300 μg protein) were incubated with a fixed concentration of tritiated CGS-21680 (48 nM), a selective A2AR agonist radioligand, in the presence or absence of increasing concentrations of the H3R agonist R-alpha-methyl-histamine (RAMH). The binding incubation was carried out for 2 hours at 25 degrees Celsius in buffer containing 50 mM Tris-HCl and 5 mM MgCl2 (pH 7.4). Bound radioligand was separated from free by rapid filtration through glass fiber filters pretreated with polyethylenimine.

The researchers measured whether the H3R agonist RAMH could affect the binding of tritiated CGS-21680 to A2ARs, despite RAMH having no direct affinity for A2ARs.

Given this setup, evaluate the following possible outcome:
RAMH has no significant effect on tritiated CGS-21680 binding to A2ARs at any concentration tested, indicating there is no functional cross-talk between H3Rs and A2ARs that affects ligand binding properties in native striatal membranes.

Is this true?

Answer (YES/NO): NO